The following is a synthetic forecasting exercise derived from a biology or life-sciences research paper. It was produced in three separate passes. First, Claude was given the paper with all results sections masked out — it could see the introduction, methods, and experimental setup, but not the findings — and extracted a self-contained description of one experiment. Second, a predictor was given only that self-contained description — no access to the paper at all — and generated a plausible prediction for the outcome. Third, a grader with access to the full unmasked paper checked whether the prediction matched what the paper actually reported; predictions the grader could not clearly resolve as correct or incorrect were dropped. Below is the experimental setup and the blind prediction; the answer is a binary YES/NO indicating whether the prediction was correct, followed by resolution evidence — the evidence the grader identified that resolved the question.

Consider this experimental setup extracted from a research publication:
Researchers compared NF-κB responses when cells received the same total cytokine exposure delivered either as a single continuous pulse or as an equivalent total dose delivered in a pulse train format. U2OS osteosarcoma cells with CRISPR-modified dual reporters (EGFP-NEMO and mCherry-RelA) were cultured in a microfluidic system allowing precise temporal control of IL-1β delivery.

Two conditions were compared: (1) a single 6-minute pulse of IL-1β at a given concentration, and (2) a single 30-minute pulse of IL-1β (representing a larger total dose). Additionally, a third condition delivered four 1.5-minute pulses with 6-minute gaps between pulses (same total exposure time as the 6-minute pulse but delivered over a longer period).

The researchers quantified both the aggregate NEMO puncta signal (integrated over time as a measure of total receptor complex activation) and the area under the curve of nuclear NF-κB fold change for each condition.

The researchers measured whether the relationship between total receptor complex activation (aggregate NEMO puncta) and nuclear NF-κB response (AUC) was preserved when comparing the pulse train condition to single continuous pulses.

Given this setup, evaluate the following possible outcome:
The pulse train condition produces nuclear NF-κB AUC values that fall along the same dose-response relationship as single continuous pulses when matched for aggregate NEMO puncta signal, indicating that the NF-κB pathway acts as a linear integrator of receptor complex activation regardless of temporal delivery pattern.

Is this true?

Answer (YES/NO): NO